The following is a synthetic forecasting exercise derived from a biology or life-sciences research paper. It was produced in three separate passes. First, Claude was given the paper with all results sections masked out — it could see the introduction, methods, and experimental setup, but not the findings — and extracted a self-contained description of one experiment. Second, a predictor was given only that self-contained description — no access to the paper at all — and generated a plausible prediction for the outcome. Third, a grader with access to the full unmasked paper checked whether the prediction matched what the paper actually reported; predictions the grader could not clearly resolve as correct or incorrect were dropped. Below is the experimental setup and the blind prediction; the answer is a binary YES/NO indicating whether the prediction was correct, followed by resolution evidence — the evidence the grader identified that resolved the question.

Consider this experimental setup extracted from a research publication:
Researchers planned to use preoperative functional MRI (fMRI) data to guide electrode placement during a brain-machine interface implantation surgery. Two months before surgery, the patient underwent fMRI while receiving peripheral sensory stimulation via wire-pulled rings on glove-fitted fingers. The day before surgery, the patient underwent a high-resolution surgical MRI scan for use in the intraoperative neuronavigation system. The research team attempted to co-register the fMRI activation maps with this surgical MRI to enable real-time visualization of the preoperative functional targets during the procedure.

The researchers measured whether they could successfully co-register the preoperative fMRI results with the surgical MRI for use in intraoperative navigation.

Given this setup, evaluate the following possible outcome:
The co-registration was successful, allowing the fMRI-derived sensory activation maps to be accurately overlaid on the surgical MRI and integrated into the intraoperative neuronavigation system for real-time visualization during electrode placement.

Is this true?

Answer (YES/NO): NO